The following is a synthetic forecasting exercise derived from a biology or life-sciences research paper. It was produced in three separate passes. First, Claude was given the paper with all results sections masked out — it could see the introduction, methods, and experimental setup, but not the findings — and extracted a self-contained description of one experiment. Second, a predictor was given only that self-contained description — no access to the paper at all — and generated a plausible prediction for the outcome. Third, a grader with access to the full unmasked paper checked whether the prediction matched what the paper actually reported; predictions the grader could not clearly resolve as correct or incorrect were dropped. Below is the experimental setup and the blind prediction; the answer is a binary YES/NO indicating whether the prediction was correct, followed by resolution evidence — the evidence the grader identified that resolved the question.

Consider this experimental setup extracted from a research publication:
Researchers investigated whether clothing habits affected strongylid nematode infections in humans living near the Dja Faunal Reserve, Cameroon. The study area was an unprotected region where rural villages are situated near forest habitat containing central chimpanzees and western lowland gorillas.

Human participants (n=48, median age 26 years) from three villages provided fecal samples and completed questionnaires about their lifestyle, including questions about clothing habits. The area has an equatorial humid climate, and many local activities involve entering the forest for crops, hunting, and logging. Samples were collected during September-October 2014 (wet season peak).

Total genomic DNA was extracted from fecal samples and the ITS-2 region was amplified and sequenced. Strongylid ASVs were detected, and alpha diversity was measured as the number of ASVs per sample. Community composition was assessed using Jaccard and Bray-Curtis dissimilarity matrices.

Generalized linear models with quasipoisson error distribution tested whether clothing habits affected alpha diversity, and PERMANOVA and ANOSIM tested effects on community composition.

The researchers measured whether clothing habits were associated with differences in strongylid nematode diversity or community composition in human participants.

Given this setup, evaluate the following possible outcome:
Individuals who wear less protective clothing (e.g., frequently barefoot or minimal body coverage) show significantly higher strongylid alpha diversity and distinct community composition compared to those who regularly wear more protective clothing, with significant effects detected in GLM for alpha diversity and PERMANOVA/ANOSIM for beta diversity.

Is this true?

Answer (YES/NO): NO